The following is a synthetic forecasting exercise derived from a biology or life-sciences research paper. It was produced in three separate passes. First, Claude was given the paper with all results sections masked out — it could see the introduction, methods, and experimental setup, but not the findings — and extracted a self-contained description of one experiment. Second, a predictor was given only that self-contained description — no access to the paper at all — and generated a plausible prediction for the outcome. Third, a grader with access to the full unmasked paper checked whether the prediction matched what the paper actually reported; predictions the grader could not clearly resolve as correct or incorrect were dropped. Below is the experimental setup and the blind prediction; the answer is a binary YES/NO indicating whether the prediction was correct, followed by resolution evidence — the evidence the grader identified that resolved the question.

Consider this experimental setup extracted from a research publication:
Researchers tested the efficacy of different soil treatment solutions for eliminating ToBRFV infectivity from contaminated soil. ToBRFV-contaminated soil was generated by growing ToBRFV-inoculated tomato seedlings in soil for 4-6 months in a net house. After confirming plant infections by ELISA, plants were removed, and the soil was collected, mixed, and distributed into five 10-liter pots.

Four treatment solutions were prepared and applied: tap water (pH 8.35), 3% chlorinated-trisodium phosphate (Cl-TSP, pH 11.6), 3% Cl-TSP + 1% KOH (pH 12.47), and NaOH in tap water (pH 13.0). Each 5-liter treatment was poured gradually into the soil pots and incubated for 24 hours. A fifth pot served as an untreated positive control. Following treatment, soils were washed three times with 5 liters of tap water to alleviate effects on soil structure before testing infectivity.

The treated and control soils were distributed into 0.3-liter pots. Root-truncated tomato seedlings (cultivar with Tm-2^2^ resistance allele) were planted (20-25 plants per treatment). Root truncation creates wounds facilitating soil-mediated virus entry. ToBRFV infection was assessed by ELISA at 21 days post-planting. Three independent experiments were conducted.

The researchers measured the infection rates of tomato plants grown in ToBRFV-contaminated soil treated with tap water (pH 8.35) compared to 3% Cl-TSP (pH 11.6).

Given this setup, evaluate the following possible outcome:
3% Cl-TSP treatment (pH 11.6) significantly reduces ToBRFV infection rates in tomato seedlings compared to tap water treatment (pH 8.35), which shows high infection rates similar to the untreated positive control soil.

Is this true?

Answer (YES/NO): NO